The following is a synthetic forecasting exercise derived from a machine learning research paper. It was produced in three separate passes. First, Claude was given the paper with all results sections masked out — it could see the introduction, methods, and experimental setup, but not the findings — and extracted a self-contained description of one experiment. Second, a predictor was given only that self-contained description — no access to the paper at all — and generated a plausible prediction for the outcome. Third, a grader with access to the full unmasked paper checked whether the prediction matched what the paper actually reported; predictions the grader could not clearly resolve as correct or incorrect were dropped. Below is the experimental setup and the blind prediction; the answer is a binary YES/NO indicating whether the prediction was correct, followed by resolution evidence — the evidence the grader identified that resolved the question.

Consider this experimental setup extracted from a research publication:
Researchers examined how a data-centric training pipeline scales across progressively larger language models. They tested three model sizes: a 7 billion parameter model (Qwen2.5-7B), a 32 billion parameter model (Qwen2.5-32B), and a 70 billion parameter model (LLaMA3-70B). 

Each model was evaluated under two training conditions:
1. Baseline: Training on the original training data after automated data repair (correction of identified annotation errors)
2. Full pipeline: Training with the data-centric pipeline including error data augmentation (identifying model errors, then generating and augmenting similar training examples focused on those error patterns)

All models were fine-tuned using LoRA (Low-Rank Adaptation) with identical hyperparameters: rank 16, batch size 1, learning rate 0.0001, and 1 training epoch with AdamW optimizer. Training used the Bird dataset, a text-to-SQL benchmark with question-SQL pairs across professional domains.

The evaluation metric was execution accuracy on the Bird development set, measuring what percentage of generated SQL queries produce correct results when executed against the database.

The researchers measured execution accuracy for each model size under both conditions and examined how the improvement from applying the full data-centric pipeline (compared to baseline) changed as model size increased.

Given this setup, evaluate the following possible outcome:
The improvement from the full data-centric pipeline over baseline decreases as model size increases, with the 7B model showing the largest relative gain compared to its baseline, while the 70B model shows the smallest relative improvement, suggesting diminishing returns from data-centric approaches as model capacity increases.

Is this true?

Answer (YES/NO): NO